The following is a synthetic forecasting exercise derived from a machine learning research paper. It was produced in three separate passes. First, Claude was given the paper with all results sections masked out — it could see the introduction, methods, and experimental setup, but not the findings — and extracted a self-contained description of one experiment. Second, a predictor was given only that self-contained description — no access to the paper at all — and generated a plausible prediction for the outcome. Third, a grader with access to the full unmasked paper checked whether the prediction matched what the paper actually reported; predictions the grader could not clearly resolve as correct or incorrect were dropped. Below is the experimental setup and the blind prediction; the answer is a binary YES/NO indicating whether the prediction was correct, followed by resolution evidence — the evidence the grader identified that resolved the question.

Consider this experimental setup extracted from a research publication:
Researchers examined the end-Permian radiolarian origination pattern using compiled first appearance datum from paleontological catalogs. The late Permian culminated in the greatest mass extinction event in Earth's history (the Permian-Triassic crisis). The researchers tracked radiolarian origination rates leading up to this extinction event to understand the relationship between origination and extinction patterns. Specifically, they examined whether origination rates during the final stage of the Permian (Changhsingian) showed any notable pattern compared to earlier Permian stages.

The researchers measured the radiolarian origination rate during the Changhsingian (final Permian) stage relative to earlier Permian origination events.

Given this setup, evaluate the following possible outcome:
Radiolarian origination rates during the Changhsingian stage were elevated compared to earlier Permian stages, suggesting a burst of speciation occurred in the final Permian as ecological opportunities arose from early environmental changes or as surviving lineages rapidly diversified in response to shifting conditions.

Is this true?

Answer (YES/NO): YES